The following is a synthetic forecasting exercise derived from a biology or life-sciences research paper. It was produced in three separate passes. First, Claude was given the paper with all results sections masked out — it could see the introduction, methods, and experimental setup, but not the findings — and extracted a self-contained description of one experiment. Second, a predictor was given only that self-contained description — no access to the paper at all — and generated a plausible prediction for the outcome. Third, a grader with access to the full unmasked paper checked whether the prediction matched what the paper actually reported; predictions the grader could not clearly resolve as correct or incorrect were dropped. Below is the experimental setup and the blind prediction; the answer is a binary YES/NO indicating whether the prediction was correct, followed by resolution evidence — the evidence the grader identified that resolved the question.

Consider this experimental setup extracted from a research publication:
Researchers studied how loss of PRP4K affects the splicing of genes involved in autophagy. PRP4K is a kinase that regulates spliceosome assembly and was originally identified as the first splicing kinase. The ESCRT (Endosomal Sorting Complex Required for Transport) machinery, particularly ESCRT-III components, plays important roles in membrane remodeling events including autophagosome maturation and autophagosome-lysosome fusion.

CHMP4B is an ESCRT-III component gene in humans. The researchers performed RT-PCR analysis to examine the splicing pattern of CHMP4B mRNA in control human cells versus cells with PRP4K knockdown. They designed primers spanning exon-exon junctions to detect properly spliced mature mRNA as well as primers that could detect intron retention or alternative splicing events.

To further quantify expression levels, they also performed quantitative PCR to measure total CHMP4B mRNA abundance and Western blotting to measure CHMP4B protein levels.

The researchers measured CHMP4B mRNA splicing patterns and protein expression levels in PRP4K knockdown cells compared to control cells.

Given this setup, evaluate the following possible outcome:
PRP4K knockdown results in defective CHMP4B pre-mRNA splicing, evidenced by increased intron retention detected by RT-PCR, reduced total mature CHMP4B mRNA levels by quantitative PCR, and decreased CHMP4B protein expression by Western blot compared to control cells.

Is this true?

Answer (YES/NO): NO